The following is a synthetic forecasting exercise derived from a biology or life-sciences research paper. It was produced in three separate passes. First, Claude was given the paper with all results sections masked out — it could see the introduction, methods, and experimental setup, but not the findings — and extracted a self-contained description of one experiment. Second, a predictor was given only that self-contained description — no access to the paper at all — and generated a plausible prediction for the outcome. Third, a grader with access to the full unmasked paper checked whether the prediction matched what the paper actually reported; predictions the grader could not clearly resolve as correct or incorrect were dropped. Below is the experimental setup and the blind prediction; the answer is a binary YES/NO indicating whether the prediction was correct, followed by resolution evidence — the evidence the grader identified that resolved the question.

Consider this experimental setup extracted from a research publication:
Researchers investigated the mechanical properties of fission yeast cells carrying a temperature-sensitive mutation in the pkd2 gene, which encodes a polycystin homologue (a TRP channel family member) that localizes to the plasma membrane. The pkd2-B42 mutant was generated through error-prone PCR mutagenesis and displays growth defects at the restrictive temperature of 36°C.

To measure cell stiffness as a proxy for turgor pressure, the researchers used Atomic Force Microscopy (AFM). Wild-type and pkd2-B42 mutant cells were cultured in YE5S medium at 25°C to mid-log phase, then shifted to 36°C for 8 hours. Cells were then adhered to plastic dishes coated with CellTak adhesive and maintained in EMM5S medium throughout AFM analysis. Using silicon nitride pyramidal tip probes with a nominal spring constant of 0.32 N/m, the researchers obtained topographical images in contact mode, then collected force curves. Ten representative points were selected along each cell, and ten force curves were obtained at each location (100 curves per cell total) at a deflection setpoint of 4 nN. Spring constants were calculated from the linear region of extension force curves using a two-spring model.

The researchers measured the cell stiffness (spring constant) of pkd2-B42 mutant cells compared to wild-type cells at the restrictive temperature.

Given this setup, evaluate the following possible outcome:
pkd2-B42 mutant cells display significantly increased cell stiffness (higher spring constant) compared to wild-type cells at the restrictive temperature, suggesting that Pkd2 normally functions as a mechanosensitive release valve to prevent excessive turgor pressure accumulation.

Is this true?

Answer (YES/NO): NO